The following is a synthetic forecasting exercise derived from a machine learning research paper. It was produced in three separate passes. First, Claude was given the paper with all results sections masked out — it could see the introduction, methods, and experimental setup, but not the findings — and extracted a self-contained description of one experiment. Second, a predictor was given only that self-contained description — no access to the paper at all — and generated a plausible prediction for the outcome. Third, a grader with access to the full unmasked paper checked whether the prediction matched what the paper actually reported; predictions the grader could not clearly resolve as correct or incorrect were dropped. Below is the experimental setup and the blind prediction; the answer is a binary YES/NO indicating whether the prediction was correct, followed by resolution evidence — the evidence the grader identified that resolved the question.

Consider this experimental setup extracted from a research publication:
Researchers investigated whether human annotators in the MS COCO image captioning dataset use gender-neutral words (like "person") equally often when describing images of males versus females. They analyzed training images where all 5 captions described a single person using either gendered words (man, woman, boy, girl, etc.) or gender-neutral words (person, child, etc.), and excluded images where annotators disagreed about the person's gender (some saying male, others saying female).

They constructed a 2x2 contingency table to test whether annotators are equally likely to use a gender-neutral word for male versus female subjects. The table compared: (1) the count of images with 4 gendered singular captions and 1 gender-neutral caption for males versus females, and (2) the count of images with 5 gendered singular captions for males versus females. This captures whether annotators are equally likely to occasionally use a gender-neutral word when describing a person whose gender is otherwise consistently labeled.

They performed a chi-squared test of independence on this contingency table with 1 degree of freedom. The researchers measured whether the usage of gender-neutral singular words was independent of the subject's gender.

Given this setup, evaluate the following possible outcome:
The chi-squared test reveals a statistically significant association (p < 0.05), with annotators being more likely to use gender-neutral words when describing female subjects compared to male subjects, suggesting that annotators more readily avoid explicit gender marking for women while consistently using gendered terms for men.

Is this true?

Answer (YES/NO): NO